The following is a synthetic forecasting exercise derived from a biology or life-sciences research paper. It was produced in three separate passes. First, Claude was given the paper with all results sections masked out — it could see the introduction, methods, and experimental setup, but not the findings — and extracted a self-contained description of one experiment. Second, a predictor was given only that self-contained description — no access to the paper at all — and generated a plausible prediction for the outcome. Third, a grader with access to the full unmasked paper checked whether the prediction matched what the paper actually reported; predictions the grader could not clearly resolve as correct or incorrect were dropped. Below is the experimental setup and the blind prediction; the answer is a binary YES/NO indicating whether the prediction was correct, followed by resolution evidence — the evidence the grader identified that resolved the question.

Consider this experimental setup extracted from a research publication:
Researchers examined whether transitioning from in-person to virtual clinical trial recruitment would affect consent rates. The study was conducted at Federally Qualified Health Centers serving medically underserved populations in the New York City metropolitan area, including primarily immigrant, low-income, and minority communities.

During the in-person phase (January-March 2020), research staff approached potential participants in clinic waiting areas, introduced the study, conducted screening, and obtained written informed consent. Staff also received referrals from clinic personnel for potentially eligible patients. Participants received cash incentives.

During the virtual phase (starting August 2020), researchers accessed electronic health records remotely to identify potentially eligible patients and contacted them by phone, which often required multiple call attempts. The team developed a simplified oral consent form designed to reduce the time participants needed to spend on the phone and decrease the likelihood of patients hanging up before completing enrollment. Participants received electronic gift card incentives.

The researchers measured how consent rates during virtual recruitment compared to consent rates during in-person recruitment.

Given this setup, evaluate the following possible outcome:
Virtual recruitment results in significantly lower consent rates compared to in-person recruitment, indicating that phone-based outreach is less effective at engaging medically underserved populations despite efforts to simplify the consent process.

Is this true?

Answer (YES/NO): NO